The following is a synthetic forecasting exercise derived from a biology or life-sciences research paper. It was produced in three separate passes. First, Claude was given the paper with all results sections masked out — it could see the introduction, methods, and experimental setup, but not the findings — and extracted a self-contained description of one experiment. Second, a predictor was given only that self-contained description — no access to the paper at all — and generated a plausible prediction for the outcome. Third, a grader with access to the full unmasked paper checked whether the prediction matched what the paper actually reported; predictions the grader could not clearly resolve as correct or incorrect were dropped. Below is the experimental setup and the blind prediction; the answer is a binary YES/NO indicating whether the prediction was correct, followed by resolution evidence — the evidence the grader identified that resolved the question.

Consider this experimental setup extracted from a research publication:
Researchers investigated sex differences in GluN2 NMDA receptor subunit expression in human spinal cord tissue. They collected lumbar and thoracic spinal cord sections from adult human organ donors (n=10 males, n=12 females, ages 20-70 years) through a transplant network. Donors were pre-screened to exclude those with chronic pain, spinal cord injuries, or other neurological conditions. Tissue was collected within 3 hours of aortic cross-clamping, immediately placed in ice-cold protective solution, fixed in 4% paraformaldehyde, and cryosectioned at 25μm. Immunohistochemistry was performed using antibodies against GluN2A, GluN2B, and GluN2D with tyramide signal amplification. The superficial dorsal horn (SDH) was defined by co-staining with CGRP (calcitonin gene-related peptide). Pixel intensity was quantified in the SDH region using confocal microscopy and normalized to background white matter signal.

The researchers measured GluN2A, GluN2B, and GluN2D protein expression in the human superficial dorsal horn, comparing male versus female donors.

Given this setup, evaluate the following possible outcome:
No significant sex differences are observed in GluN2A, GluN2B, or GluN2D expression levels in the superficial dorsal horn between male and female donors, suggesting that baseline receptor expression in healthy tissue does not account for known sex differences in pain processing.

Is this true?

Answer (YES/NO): YES